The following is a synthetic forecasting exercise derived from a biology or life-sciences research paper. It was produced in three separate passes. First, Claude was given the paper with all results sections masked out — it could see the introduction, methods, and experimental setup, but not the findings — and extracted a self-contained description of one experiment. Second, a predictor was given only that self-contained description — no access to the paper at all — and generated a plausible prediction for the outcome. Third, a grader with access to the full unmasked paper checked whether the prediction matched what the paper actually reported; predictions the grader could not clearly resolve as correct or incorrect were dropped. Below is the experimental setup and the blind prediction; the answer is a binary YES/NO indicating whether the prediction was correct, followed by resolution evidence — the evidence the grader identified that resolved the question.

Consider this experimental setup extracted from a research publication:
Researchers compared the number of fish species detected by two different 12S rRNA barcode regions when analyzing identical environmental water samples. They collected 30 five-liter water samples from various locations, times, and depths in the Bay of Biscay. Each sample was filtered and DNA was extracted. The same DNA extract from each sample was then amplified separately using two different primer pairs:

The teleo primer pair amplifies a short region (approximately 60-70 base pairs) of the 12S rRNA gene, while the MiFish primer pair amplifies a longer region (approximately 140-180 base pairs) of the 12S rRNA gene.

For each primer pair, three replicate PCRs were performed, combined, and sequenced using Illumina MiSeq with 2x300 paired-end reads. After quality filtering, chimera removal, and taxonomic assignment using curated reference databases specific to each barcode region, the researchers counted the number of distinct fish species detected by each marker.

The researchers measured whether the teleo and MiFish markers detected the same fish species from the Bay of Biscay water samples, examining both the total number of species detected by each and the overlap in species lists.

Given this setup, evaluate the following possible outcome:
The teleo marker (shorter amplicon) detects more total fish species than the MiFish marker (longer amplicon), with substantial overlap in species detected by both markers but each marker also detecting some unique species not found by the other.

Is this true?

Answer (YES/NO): NO